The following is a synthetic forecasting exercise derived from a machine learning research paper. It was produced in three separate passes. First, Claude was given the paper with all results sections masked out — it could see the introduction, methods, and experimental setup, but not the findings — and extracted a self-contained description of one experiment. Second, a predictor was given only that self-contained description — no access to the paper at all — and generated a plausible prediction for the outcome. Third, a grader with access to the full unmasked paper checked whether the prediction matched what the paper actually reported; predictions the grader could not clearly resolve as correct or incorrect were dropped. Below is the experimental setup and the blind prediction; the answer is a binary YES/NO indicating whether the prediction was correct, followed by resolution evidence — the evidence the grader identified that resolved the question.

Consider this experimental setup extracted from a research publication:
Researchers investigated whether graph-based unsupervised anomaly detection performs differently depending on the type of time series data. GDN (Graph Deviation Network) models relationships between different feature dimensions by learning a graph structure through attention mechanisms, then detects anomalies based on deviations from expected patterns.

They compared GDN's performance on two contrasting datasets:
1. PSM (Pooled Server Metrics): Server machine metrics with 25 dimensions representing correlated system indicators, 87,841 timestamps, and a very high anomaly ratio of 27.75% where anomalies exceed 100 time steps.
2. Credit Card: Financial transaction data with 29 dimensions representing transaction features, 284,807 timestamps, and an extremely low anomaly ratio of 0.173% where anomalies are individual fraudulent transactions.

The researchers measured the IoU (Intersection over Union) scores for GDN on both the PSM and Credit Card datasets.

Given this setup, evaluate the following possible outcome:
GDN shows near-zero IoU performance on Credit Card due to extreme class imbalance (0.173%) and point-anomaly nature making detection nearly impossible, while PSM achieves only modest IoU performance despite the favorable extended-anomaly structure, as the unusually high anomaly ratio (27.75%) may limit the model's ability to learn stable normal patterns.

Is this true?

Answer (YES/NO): NO